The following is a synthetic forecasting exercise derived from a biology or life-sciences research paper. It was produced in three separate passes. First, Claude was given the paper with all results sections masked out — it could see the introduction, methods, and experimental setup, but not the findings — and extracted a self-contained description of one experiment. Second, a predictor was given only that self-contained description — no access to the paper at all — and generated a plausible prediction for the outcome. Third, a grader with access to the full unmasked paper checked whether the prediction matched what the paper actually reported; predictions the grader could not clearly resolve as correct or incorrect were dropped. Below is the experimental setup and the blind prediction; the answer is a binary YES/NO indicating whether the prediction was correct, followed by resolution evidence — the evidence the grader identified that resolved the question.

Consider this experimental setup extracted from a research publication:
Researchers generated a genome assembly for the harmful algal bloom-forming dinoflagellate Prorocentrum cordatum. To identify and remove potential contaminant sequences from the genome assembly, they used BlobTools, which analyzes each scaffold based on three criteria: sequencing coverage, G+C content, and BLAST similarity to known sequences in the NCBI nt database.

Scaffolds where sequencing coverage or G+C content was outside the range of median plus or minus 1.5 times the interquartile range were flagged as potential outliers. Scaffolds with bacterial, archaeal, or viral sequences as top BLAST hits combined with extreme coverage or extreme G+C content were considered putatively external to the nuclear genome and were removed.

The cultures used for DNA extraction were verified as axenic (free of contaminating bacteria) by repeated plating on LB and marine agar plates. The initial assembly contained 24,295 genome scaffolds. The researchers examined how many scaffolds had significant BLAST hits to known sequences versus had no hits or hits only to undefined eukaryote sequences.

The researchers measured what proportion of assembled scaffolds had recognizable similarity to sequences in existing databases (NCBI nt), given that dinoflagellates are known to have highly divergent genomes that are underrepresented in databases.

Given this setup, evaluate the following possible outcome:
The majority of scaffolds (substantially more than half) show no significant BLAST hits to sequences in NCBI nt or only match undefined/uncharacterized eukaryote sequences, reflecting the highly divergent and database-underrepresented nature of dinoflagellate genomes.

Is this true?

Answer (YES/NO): YES